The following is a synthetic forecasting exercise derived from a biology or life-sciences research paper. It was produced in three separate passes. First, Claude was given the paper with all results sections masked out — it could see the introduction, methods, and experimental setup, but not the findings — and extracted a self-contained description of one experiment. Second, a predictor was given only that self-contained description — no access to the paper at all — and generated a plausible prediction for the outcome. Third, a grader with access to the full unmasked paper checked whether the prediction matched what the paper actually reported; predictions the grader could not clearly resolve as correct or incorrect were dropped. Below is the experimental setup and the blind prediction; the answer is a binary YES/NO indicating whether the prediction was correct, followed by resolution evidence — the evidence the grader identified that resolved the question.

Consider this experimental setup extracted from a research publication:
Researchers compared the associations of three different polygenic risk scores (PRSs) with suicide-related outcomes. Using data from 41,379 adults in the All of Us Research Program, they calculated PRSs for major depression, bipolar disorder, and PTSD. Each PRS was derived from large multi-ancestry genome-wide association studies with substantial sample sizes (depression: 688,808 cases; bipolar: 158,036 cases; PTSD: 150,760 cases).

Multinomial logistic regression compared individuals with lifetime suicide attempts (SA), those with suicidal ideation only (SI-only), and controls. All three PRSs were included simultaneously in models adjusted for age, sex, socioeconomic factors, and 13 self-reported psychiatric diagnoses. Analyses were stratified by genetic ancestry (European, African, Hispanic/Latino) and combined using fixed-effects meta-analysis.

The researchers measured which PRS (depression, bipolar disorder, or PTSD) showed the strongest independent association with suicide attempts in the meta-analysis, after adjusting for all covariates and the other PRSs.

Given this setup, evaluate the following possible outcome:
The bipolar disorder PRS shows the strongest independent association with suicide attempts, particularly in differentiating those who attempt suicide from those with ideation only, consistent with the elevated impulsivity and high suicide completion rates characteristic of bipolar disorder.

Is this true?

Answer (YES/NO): NO